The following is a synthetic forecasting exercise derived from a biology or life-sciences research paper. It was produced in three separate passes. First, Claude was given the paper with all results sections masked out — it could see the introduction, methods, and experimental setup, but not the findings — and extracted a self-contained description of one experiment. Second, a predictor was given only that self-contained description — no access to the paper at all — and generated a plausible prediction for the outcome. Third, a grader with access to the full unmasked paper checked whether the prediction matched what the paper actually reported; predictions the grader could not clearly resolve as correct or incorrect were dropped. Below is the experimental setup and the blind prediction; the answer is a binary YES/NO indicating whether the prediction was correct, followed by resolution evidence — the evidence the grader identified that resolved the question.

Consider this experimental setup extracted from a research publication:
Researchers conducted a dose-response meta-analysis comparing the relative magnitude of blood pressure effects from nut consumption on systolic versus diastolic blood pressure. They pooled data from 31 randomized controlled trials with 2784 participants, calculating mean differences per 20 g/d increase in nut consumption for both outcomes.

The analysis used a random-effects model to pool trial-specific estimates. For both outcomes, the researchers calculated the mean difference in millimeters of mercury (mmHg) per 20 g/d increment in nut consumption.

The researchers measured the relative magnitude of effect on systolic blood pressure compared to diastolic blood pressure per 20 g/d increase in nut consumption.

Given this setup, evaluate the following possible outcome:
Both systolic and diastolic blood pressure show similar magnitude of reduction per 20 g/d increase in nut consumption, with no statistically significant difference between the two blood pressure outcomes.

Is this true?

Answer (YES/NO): NO